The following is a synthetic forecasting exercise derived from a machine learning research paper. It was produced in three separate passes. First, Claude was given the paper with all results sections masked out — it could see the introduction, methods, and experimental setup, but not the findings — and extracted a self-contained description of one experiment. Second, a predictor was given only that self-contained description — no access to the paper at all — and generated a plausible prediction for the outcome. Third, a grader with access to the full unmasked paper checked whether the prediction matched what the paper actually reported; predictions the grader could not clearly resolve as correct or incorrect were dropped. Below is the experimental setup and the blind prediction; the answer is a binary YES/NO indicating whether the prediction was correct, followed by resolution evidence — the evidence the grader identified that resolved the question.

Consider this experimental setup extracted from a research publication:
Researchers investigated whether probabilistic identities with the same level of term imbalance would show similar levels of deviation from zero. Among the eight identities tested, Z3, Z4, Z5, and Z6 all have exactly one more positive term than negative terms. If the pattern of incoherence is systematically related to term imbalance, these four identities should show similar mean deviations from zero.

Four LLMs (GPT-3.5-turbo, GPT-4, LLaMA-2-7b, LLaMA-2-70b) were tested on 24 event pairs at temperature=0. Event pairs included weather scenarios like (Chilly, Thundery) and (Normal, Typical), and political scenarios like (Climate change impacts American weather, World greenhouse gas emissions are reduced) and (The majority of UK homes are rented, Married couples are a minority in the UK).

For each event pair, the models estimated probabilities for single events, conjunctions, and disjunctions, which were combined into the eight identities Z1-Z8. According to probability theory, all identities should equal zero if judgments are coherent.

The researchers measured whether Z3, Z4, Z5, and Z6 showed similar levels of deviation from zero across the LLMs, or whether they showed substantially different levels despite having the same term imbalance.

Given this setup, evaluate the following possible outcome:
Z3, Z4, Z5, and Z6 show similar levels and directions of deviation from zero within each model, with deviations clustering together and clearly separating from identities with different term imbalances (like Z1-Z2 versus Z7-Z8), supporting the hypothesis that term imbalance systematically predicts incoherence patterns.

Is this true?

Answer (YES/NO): YES